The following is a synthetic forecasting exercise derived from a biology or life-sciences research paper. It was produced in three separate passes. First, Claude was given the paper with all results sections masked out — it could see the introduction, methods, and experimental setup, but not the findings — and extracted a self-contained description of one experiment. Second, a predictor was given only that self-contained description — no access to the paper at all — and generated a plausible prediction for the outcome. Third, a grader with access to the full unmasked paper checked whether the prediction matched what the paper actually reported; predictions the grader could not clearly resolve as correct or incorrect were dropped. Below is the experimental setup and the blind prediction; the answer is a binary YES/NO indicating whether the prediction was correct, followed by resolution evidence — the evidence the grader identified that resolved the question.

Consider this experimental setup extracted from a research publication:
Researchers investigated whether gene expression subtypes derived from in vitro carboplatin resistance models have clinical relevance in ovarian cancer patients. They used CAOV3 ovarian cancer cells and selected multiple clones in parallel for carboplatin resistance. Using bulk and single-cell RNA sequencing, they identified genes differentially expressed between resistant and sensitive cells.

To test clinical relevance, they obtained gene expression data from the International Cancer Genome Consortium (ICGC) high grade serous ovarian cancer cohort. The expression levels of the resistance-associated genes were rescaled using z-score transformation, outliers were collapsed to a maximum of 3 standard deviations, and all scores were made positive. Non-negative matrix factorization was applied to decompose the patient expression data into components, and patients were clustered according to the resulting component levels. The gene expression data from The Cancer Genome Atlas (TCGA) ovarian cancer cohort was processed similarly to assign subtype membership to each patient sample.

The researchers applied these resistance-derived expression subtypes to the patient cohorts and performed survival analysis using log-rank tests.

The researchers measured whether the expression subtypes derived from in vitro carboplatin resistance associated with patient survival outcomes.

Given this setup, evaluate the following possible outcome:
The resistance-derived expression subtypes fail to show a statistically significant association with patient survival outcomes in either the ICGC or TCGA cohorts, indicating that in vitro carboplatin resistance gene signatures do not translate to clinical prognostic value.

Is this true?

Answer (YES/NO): NO